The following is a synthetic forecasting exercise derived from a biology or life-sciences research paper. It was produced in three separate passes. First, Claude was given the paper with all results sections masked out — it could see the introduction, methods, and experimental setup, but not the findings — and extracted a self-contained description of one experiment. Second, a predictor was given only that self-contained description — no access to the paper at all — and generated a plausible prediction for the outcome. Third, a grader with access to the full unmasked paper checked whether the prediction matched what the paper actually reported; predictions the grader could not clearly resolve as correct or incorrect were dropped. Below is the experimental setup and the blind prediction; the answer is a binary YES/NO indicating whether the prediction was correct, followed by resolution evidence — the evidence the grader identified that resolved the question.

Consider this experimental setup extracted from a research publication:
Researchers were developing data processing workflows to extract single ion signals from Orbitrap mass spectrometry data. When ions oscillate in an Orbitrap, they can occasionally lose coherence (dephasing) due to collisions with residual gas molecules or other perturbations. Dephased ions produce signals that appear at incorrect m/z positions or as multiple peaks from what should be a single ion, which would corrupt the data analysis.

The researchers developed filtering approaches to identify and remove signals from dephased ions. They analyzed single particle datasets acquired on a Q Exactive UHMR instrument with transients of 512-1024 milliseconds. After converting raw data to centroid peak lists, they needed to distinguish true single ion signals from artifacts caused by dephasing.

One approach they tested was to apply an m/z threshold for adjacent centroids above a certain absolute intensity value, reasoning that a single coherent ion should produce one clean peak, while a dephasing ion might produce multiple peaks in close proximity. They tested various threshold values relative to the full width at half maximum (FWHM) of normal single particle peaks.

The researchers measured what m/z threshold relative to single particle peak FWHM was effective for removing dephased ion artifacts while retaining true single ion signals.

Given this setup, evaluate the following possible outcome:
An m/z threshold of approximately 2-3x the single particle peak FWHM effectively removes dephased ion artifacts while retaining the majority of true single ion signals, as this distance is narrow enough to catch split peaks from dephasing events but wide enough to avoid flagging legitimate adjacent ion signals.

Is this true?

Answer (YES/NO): NO